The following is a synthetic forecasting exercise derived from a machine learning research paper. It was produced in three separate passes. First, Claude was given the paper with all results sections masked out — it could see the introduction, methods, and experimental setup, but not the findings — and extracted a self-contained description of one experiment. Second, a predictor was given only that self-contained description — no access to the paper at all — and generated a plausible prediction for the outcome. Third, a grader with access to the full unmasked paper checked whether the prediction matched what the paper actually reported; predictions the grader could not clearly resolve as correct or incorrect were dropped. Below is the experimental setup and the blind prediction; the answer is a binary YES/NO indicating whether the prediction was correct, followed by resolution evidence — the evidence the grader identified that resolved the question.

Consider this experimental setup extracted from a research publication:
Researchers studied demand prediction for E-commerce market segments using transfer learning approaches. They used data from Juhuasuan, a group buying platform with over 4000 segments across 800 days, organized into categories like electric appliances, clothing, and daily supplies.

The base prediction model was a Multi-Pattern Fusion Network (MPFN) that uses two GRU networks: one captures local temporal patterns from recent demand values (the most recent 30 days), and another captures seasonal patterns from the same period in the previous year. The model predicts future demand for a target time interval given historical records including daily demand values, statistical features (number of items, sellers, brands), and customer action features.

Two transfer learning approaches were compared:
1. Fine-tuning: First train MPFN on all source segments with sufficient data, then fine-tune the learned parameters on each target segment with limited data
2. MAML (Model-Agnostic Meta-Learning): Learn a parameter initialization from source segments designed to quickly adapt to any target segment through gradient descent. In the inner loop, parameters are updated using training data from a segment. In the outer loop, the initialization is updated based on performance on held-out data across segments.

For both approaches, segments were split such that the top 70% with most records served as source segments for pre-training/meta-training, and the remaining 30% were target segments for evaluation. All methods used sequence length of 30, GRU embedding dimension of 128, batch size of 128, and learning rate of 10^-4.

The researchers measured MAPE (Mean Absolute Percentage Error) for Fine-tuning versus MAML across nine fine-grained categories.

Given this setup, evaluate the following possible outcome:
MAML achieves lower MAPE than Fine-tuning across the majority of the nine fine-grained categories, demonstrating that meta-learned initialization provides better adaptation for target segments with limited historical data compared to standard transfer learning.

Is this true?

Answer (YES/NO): YES